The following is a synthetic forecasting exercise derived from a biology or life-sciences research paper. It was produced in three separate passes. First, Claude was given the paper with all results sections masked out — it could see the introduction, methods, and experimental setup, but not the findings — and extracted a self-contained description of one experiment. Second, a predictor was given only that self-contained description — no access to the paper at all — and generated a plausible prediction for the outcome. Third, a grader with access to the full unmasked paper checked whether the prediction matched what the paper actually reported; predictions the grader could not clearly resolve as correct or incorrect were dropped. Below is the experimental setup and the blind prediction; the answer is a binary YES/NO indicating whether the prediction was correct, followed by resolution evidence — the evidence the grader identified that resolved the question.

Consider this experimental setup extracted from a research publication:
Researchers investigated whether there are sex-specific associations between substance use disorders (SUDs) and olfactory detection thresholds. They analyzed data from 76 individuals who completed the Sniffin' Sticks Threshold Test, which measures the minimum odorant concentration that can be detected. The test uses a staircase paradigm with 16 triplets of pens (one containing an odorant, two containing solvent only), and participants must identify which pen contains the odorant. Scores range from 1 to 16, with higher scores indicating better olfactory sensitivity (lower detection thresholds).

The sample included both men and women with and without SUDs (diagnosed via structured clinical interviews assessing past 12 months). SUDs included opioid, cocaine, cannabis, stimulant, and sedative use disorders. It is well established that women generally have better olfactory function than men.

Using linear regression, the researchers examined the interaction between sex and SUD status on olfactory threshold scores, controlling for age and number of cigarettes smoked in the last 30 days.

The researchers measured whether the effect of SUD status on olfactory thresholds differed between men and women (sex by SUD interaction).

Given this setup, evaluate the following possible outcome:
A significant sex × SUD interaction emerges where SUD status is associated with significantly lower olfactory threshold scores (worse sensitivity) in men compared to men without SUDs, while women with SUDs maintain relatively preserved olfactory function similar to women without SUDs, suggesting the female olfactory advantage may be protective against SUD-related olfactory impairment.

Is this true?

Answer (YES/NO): NO